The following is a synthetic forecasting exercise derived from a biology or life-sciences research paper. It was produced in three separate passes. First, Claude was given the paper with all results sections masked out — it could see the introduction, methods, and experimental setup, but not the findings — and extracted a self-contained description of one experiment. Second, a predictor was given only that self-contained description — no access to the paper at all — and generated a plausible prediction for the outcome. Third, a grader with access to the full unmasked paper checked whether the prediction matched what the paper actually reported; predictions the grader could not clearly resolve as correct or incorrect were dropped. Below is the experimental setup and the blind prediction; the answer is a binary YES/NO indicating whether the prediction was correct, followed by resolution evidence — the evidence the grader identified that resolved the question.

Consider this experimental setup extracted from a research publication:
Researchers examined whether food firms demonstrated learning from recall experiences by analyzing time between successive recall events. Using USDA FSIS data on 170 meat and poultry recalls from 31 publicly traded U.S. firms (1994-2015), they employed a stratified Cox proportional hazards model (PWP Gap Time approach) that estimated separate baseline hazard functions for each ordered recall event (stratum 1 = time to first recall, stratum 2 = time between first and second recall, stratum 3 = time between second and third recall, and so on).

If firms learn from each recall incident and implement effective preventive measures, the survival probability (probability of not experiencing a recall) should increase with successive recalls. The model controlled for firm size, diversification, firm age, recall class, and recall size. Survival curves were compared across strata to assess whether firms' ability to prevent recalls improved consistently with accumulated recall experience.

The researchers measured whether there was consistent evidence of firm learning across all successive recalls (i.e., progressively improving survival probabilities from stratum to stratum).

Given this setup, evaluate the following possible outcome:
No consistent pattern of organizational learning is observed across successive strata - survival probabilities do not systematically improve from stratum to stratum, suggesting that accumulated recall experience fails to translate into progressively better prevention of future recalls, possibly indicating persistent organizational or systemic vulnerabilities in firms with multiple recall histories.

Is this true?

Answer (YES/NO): YES